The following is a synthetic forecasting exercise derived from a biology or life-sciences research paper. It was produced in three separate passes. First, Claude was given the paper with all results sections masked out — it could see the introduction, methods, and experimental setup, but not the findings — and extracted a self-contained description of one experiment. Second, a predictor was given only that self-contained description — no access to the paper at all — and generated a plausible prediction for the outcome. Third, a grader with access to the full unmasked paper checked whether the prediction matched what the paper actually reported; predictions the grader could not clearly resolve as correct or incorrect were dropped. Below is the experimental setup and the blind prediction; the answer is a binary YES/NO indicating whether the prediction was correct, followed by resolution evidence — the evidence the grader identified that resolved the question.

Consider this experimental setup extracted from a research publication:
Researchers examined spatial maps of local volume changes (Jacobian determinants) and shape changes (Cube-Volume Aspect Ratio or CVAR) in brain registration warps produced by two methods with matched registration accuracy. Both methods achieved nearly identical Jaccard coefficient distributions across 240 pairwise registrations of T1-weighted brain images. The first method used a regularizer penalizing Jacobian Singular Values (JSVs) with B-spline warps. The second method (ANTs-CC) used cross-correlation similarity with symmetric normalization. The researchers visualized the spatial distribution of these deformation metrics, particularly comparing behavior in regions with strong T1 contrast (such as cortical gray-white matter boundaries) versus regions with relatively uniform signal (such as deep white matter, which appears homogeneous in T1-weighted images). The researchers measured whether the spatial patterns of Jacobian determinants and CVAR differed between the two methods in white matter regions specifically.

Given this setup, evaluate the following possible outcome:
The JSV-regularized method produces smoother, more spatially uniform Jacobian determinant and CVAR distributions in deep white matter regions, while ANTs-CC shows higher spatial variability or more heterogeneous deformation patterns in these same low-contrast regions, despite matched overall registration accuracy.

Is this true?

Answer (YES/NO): YES